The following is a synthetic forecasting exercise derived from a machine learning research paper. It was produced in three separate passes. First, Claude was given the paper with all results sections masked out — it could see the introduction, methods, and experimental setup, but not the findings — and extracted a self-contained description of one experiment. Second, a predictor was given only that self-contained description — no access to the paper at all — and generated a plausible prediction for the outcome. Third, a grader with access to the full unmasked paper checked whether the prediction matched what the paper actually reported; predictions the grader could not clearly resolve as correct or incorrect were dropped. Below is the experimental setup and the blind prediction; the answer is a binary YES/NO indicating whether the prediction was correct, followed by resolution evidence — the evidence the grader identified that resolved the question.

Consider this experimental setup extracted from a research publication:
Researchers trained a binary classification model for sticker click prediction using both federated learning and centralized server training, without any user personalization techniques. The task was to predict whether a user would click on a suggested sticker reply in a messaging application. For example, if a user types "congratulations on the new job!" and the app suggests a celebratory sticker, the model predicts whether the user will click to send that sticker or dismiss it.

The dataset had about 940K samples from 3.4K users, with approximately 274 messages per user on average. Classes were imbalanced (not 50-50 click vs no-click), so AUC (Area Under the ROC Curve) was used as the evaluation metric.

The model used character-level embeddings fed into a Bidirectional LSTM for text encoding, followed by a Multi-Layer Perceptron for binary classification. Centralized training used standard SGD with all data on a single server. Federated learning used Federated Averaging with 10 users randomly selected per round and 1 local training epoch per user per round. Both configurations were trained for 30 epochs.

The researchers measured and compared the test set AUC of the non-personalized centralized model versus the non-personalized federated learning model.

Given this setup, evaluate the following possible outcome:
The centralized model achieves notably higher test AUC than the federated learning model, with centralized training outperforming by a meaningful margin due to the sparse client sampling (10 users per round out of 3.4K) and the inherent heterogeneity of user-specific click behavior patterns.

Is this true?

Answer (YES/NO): NO